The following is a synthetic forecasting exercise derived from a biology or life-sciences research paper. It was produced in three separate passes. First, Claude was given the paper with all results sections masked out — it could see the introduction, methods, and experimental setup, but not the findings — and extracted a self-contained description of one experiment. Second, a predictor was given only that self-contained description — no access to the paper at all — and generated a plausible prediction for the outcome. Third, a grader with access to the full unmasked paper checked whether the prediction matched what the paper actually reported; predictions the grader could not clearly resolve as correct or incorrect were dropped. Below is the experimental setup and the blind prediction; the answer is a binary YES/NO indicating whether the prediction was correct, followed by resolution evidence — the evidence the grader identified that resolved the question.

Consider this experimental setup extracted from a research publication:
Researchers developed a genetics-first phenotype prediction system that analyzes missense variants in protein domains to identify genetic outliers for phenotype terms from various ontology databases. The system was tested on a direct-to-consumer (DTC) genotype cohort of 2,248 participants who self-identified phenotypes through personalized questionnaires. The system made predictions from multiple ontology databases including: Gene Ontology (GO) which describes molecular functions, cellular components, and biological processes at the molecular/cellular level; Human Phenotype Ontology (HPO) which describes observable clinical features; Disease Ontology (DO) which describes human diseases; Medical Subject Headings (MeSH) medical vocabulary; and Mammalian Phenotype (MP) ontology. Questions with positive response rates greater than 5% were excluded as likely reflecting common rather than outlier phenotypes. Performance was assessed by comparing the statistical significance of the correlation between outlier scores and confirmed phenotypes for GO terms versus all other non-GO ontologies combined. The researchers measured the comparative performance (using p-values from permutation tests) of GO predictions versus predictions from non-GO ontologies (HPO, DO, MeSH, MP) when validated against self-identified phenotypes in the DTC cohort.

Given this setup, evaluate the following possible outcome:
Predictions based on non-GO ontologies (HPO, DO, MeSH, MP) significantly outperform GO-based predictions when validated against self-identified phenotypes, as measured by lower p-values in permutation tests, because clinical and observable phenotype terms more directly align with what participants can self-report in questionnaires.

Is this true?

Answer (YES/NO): YES